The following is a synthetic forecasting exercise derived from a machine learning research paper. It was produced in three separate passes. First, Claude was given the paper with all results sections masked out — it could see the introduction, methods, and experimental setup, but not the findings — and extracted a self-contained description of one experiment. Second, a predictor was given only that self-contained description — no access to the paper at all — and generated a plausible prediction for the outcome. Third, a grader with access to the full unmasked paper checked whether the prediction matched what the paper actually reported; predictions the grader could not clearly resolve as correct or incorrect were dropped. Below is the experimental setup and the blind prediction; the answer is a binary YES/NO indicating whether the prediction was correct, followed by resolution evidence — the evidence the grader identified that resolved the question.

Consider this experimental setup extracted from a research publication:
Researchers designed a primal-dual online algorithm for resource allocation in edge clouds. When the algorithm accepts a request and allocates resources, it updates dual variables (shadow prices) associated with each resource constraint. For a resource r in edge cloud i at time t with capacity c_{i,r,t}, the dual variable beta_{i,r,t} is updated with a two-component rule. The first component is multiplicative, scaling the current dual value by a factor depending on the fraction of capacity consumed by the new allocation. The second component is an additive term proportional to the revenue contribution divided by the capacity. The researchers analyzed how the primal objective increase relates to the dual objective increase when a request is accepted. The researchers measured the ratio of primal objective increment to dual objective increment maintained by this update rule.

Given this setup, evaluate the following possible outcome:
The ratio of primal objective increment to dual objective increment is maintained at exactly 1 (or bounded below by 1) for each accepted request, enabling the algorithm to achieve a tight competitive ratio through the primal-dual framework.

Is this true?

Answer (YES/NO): NO